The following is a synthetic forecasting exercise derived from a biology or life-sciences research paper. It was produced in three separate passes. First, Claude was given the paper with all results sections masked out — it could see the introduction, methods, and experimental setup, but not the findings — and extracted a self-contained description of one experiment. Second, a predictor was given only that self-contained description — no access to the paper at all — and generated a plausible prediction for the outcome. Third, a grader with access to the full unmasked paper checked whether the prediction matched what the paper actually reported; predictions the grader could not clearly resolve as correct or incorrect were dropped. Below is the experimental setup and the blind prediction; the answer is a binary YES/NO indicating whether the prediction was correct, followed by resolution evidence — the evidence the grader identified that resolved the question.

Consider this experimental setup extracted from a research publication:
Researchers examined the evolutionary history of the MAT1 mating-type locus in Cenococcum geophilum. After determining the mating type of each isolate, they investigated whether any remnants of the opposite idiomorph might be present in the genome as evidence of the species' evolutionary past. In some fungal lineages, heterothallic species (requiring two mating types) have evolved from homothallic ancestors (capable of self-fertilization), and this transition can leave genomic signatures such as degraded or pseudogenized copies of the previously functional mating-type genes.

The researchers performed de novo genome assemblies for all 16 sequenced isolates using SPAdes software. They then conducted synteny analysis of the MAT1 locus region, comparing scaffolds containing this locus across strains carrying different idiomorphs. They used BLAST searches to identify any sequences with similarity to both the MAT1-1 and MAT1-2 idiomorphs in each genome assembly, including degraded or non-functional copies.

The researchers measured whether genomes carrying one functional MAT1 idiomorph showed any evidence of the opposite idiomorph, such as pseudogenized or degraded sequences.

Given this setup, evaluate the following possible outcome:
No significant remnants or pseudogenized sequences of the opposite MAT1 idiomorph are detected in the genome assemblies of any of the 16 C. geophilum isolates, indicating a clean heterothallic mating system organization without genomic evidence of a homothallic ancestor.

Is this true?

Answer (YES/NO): NO